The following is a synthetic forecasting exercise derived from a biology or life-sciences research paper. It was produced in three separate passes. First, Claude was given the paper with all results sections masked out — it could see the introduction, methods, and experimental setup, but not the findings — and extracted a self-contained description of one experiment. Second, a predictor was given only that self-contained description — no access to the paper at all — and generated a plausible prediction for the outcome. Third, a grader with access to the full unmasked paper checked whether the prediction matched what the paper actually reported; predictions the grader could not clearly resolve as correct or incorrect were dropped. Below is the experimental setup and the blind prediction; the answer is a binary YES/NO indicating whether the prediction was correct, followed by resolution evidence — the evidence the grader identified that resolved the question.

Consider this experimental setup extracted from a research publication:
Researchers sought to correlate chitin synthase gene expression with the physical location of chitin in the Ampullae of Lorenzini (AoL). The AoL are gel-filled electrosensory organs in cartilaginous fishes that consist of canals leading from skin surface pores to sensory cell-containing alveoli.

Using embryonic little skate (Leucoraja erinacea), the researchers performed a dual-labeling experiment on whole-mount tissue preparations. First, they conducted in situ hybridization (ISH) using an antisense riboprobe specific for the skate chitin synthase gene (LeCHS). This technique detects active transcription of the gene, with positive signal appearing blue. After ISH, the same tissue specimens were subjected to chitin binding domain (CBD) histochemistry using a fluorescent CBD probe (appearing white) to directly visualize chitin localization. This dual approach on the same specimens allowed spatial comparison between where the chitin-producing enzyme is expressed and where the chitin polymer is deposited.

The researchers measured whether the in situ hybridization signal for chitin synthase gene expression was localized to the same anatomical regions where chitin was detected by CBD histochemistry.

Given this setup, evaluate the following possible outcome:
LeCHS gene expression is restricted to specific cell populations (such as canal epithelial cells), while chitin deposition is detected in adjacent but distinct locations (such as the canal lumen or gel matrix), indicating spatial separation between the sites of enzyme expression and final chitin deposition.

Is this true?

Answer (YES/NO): YES